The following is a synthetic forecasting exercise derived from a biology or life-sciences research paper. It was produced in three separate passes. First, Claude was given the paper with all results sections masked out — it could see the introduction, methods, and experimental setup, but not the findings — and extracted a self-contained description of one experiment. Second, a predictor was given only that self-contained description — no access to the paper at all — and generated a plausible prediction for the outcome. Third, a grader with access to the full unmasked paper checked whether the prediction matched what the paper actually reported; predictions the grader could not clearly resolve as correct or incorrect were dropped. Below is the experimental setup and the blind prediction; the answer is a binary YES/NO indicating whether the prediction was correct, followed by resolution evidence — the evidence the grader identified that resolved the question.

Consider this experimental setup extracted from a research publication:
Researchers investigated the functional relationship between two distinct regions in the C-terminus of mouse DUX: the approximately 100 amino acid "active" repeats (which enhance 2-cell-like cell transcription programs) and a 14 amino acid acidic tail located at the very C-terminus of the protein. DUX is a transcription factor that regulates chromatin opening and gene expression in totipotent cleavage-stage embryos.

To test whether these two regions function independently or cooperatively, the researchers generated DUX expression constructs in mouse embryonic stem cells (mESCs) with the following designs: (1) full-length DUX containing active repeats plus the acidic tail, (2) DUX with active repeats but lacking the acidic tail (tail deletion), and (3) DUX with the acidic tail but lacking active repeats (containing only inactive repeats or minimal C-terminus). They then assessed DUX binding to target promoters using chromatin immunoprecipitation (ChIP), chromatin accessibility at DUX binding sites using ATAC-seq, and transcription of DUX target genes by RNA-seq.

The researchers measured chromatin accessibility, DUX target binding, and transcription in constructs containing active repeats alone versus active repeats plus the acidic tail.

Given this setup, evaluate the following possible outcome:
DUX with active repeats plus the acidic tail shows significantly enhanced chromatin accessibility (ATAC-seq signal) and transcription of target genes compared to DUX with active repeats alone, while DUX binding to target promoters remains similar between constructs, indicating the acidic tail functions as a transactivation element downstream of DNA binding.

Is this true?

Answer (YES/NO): NO